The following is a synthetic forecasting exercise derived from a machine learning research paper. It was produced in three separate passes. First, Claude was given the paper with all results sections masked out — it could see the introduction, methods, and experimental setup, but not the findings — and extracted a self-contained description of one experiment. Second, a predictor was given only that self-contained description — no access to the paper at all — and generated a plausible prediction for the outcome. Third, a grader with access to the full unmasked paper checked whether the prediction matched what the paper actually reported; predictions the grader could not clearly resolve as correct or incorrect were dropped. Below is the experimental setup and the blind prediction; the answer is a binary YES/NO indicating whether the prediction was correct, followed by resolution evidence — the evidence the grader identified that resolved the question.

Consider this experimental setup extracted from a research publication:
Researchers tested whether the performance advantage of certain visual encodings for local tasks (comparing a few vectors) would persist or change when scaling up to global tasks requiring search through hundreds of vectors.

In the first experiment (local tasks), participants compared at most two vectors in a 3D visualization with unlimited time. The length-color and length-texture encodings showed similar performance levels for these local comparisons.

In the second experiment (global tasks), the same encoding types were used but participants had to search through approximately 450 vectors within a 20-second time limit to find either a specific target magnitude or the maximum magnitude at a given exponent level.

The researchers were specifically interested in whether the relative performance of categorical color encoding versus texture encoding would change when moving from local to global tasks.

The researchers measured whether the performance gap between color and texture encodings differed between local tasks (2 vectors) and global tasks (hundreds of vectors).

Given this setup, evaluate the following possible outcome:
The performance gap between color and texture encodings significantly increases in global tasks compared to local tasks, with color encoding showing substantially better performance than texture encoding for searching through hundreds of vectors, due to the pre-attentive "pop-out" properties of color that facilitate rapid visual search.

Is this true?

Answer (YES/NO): NO